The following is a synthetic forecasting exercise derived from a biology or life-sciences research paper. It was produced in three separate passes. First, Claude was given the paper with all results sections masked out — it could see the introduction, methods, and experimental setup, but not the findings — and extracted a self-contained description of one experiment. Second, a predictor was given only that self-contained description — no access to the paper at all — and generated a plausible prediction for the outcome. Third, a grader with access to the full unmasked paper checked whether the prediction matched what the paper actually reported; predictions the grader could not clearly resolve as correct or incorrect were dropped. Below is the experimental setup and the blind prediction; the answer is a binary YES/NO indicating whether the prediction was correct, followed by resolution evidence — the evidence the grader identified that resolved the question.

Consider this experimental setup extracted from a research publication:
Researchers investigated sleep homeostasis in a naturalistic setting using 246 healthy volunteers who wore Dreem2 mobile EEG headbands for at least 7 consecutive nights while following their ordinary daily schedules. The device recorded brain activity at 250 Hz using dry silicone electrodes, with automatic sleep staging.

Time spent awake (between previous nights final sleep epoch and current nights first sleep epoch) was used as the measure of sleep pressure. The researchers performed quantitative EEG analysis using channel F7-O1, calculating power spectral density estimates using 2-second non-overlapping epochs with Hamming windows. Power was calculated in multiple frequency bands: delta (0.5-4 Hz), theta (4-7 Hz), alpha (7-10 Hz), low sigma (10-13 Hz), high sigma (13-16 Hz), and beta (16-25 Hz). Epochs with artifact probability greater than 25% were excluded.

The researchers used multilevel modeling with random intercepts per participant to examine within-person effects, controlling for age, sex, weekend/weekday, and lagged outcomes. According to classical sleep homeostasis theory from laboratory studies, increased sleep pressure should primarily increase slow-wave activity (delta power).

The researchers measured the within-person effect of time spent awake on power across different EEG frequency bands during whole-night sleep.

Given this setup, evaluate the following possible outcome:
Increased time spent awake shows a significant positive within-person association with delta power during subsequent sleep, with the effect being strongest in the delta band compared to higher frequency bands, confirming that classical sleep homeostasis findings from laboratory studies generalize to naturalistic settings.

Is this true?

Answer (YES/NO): YES